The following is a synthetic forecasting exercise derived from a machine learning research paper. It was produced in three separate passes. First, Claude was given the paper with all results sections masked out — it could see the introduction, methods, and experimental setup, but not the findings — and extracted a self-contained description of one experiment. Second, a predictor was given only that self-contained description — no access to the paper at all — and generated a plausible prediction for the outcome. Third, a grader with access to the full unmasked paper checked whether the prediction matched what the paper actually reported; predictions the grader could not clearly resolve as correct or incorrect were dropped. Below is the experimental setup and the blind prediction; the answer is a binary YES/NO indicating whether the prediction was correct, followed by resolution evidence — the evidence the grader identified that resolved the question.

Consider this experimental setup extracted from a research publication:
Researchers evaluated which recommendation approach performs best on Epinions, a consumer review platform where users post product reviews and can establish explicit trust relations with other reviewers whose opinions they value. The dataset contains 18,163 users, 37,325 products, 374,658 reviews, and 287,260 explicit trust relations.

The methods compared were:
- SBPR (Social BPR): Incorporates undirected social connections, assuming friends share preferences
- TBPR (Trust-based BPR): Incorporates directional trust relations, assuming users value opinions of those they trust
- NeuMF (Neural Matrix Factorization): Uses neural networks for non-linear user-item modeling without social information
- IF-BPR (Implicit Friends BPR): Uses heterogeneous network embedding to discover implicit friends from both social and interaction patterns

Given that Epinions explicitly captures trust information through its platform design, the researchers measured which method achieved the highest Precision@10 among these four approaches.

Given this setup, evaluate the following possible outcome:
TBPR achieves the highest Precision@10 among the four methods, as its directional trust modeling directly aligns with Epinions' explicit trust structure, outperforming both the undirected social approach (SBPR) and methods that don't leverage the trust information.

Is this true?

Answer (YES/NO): NO